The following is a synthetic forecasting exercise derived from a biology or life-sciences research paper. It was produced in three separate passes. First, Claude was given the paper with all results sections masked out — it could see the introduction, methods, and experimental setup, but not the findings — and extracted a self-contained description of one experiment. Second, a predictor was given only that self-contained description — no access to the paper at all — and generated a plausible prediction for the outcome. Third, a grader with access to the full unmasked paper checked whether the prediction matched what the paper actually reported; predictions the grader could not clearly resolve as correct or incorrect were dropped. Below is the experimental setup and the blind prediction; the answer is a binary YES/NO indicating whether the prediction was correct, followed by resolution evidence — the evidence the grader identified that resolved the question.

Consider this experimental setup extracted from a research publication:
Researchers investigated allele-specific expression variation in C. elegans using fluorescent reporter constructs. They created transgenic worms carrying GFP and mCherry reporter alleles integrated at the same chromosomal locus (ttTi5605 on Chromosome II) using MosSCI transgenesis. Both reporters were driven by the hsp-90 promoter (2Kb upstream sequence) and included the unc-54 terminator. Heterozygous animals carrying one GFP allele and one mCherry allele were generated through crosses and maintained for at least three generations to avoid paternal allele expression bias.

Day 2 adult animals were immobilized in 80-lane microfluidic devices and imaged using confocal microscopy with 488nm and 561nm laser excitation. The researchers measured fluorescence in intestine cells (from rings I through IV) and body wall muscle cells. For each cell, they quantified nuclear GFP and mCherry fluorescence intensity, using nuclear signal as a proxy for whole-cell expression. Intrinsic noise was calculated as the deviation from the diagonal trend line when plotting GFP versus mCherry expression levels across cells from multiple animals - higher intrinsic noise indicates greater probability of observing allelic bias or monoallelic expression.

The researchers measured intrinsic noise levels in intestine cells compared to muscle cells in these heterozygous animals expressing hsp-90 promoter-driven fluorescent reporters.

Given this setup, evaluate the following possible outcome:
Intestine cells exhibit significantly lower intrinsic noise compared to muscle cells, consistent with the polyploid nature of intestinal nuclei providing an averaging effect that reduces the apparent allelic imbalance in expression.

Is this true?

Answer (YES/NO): YES